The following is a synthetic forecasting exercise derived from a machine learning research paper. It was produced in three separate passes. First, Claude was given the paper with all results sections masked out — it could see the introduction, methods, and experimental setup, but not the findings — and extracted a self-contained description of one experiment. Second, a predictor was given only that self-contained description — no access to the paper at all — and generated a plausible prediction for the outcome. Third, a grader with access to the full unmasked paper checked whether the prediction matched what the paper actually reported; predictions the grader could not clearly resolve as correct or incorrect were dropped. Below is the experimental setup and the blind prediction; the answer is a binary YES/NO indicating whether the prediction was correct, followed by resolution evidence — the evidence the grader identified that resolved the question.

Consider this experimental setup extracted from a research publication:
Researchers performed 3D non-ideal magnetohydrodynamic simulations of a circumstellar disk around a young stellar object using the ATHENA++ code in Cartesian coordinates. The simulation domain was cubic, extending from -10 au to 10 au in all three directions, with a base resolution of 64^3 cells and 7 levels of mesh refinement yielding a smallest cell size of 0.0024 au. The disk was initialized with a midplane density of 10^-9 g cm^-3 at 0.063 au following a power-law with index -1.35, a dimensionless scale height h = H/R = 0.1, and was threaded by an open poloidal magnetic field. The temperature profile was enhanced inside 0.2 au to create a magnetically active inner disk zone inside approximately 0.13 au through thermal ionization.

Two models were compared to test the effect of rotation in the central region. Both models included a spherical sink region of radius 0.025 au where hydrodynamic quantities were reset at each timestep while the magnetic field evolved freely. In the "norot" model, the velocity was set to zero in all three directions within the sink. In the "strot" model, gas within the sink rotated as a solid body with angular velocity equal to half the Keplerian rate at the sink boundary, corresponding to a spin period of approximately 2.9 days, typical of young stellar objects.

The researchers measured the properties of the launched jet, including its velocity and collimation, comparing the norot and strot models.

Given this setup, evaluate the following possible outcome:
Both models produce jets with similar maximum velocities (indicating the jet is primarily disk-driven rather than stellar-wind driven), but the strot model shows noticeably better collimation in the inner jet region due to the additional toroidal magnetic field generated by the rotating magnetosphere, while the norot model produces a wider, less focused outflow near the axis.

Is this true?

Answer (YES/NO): NO